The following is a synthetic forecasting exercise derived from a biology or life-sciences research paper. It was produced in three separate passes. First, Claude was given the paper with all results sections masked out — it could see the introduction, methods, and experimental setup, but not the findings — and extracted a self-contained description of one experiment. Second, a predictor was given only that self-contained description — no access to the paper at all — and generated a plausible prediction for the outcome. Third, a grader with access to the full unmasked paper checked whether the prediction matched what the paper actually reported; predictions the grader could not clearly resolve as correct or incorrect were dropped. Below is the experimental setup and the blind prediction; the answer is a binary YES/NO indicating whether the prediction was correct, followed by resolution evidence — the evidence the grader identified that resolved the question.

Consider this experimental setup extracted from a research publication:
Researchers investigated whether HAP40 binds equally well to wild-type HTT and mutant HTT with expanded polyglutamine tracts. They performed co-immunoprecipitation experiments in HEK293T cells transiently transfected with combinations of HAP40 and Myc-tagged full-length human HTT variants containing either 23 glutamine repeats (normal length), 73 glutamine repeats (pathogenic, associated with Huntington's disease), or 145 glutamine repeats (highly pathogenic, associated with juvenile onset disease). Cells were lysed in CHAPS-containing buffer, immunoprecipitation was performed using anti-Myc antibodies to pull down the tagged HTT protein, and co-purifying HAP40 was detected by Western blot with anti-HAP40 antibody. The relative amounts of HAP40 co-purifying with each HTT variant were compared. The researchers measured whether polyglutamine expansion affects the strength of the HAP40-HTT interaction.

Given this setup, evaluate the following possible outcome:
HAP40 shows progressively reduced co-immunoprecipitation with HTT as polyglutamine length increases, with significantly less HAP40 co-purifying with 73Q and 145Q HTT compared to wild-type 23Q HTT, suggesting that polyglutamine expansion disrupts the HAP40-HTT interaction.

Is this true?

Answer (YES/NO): NO